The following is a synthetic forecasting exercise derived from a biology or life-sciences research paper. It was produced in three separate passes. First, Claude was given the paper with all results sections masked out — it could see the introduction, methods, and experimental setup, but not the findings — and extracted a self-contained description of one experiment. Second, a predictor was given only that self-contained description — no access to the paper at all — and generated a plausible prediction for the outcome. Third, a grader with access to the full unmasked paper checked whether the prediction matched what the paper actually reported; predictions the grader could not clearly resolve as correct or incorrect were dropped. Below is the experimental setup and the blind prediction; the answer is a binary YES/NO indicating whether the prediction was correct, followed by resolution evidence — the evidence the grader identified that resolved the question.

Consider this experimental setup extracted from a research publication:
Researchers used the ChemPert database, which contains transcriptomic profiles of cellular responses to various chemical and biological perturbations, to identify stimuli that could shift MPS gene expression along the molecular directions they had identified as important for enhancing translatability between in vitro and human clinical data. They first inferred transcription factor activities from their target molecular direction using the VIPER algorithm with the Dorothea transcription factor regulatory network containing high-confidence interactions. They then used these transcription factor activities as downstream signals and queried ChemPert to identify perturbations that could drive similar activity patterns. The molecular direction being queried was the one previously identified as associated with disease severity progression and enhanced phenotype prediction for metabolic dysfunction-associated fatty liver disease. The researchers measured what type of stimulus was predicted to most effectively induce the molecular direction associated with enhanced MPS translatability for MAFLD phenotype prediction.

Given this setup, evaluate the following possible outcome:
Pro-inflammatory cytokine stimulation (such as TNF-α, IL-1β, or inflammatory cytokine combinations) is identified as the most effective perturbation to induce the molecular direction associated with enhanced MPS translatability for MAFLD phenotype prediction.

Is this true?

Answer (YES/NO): NO